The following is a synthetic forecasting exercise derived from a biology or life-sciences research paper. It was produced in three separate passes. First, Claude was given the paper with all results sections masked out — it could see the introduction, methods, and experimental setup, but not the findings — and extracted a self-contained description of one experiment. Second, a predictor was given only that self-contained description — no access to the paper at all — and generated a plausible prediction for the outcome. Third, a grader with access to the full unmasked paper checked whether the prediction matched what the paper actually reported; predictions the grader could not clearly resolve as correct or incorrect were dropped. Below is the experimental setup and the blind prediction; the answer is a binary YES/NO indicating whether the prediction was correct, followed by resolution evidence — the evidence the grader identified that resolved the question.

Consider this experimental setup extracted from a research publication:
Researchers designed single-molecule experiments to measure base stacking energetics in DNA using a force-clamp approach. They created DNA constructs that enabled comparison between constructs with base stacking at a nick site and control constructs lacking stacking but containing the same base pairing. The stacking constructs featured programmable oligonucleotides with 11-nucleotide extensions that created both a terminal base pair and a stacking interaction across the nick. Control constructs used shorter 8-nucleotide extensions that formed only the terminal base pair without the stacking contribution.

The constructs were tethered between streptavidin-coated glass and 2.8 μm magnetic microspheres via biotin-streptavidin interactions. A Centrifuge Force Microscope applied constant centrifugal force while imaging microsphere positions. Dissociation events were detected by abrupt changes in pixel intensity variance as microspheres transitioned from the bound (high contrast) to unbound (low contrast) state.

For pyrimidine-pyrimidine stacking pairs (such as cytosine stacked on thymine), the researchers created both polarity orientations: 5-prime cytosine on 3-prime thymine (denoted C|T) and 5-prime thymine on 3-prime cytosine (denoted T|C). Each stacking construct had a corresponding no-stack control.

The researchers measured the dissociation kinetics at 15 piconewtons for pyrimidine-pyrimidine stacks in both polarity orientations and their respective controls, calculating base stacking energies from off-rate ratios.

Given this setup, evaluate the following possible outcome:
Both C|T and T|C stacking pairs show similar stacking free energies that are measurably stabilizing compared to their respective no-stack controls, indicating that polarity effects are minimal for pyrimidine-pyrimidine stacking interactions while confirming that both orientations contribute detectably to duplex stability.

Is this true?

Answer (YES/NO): YES